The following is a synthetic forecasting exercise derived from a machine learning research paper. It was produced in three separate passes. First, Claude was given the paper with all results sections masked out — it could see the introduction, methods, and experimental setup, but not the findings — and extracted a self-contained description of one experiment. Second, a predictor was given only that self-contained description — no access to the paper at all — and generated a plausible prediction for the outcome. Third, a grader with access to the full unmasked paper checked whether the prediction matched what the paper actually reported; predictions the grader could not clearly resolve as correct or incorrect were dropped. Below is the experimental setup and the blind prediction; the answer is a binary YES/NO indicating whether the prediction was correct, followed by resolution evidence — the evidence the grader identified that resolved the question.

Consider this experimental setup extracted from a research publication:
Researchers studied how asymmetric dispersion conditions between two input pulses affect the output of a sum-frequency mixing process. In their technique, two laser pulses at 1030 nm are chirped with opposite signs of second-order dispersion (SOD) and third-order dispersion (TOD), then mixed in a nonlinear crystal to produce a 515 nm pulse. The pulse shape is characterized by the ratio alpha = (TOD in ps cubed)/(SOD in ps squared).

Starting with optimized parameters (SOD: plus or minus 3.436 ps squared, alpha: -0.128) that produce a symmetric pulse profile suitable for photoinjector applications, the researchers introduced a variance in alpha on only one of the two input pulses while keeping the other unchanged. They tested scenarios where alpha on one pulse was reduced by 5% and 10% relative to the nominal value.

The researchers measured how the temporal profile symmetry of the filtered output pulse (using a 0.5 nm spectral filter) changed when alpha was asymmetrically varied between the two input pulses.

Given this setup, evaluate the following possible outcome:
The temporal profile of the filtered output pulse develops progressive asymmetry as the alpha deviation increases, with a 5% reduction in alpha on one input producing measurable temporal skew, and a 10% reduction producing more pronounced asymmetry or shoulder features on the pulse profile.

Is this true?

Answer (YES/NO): NO